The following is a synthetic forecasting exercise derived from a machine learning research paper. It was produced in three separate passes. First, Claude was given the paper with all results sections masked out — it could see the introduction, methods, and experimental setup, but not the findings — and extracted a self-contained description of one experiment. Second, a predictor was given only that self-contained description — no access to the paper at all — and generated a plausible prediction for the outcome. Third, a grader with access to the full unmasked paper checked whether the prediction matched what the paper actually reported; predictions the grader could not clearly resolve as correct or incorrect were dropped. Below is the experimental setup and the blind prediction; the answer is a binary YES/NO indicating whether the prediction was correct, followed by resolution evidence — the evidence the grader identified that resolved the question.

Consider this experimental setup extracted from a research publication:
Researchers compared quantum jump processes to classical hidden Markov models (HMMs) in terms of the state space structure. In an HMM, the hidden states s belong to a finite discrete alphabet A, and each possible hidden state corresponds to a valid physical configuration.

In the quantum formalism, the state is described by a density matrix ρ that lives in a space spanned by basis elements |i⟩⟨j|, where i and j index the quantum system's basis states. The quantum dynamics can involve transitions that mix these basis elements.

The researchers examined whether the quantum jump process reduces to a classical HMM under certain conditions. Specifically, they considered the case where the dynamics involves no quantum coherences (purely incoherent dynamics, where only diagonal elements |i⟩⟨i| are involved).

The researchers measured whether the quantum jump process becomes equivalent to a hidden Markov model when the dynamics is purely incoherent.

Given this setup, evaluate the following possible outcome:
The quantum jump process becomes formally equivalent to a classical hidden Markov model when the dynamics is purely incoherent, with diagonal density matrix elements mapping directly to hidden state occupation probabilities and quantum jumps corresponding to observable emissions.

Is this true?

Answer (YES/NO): YES